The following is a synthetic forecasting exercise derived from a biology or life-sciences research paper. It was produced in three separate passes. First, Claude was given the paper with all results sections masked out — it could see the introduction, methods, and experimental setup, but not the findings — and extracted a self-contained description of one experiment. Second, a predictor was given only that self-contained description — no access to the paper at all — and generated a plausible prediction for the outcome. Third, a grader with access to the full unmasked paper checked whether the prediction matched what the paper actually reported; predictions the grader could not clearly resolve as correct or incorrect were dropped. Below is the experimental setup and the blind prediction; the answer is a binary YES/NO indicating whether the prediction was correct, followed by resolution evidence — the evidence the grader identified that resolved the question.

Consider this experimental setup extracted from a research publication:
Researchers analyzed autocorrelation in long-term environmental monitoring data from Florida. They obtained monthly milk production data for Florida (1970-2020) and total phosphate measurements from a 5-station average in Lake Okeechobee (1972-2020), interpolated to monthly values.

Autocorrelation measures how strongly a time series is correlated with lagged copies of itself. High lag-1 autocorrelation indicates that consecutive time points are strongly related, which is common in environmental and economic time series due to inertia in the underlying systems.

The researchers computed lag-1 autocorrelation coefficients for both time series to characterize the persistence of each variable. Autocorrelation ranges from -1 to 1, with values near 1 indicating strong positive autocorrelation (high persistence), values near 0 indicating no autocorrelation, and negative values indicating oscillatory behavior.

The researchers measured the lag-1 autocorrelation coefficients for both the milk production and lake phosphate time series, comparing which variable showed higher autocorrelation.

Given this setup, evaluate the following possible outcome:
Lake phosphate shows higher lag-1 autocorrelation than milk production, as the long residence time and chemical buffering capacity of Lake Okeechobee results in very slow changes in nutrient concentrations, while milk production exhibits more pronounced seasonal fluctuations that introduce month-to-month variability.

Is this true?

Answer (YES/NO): NO